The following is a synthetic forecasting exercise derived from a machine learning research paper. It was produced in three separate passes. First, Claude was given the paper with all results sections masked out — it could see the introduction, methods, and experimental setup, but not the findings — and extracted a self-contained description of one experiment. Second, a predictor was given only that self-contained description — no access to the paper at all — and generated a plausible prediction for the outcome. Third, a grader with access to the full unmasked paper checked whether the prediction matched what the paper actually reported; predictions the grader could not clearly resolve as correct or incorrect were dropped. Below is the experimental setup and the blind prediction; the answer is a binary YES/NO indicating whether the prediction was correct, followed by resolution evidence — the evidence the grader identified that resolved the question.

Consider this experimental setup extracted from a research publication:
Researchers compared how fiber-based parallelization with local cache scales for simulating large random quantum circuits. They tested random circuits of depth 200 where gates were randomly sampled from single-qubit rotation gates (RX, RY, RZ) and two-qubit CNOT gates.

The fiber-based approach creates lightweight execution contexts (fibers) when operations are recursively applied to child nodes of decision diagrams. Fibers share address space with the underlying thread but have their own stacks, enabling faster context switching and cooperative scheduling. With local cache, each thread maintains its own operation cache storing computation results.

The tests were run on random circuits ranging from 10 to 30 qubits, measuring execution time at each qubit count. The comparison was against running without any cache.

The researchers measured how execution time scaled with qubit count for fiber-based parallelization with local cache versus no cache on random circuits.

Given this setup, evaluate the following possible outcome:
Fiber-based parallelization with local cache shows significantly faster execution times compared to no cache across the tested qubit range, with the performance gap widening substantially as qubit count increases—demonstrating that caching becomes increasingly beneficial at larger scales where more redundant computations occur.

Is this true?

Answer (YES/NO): NO